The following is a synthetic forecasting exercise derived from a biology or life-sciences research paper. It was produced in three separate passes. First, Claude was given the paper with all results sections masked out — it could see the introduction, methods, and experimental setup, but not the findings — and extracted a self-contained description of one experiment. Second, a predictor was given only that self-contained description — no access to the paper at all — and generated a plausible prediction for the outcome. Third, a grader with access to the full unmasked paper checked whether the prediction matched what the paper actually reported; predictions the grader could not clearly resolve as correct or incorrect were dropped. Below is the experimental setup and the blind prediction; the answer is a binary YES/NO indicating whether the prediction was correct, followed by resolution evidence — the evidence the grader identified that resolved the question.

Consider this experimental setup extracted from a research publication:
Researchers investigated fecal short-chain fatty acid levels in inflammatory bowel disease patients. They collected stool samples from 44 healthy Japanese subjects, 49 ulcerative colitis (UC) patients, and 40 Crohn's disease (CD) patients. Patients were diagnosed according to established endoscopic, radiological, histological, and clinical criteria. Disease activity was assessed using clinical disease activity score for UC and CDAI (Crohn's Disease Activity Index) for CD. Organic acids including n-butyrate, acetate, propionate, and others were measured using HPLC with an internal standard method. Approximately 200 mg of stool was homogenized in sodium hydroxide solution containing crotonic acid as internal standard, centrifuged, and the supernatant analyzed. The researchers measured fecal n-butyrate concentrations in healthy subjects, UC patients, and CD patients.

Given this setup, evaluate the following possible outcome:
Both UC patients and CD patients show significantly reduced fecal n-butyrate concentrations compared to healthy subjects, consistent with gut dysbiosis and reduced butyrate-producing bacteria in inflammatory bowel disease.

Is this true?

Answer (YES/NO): YES